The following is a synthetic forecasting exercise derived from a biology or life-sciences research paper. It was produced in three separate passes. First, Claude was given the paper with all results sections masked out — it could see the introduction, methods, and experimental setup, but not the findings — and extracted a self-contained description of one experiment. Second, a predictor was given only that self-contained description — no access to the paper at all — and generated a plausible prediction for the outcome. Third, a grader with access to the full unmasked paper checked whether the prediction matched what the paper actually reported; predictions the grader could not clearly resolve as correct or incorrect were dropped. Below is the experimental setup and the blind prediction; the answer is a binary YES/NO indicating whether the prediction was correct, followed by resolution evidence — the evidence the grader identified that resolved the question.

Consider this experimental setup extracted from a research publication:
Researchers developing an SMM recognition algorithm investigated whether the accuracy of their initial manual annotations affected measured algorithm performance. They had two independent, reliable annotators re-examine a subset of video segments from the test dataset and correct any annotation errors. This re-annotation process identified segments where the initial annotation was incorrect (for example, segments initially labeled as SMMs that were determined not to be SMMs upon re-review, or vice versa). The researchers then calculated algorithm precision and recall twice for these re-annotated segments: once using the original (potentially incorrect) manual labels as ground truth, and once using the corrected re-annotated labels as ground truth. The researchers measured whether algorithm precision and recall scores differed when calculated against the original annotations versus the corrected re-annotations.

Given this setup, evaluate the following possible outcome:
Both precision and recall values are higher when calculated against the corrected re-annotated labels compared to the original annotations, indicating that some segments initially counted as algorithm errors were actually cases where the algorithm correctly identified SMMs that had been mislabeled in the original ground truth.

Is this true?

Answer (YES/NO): YES